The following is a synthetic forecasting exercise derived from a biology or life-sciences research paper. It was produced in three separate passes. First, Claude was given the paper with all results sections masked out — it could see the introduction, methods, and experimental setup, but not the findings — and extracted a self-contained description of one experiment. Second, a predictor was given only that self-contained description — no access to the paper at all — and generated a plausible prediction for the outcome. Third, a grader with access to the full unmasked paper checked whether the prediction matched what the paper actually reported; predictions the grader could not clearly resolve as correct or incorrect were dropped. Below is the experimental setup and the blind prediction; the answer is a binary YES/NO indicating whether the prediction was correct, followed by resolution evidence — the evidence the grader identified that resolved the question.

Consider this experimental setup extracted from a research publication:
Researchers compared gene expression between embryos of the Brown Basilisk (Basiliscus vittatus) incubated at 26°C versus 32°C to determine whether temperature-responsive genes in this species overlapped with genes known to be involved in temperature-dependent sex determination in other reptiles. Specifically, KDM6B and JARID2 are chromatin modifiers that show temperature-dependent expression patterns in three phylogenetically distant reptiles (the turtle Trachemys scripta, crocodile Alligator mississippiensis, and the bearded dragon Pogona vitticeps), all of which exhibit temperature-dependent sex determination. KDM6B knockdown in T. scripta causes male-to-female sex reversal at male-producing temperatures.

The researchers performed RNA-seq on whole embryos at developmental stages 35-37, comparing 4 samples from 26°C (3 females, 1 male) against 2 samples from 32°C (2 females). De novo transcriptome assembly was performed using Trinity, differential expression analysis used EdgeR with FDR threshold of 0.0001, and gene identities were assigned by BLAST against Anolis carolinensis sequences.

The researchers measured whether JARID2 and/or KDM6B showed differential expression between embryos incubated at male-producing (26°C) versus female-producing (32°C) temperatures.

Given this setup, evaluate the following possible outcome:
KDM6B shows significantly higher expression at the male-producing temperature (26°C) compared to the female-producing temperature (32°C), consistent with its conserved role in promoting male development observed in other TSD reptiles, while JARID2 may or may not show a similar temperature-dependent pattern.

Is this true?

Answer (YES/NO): YES